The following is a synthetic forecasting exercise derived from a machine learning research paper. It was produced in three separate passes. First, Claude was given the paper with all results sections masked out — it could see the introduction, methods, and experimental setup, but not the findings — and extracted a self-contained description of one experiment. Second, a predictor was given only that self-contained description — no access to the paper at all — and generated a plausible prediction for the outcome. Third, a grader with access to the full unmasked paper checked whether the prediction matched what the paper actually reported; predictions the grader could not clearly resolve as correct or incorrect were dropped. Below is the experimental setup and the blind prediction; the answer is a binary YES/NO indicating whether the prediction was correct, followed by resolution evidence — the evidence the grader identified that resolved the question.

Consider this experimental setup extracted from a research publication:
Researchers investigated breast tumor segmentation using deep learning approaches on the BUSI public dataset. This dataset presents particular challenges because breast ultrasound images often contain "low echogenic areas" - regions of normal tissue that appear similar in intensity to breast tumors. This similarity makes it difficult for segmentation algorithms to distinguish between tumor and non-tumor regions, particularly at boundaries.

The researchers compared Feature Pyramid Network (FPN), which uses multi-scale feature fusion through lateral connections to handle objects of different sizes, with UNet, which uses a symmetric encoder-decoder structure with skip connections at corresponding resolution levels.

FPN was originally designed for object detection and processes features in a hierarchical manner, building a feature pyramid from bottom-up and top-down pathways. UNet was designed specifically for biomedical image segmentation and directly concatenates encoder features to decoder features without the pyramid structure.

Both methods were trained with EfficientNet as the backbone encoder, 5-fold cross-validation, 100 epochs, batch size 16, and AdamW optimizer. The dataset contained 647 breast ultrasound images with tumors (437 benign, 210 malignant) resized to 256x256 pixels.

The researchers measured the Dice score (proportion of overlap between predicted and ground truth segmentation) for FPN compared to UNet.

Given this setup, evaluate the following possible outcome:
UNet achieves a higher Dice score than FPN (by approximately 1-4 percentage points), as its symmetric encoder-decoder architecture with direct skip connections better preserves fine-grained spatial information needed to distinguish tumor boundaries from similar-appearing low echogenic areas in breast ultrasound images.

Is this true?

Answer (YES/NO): NO